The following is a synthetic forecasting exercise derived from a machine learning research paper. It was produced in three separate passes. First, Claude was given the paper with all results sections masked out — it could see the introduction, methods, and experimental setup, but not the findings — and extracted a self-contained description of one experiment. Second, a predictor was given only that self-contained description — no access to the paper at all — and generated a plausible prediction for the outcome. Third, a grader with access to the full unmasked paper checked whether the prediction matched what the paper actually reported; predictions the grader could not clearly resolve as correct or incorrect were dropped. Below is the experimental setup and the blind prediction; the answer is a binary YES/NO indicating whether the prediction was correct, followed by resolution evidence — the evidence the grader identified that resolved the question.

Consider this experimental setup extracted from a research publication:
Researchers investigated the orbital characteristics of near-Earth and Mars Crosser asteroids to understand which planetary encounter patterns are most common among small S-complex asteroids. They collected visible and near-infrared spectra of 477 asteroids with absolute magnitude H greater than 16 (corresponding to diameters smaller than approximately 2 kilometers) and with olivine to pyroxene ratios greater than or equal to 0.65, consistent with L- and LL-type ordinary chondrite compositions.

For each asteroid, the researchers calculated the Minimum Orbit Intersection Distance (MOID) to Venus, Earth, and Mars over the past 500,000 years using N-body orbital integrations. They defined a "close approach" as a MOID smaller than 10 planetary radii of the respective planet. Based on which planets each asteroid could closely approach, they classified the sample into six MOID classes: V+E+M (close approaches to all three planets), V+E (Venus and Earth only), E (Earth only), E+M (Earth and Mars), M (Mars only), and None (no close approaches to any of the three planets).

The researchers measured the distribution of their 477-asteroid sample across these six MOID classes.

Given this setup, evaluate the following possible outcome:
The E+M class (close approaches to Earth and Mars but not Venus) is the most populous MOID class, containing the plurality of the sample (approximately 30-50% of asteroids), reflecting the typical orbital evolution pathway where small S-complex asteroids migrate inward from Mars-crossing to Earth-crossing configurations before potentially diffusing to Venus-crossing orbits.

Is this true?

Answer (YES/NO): NO